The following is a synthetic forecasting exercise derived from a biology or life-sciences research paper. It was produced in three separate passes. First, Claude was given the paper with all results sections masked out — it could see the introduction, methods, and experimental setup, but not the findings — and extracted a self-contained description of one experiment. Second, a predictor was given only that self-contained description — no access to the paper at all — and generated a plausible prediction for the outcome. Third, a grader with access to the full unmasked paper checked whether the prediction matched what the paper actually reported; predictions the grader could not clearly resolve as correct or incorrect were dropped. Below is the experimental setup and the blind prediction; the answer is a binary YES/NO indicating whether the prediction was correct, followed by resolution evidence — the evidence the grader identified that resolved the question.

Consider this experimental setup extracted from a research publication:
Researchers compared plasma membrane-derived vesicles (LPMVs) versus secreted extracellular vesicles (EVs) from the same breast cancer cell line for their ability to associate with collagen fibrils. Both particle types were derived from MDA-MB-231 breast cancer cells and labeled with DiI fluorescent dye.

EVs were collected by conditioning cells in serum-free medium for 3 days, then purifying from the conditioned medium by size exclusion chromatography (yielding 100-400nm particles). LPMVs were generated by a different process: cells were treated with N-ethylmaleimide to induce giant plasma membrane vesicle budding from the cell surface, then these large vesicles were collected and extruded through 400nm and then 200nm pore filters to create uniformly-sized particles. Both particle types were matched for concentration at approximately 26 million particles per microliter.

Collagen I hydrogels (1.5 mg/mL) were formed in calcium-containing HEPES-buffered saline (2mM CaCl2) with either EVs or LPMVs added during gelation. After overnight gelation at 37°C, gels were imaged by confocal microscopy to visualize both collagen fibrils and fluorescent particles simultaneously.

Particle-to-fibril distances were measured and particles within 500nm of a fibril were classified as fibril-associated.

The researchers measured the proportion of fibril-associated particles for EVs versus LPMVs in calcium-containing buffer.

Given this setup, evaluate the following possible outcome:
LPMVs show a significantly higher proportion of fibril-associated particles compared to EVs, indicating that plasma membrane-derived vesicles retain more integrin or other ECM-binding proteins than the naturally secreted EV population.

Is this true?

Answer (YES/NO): NO